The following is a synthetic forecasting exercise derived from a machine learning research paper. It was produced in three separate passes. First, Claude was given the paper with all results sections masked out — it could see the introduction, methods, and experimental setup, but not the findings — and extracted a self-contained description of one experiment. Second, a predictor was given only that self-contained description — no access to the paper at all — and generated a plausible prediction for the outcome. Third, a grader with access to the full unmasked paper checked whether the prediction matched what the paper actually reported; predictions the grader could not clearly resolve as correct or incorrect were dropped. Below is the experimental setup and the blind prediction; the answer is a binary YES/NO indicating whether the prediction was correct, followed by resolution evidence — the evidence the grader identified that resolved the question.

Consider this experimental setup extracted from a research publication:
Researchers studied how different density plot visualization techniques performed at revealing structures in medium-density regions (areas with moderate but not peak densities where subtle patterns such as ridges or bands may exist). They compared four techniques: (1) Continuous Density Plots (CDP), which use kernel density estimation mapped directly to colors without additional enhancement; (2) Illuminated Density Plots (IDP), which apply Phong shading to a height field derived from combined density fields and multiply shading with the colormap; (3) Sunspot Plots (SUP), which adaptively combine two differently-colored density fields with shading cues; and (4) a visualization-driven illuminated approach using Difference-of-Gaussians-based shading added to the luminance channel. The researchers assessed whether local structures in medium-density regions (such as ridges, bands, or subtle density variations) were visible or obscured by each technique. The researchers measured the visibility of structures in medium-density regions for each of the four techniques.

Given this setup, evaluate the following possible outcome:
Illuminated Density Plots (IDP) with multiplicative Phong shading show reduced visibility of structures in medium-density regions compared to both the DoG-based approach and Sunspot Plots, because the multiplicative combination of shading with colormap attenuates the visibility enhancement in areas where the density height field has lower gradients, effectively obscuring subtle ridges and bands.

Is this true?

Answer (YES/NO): NO